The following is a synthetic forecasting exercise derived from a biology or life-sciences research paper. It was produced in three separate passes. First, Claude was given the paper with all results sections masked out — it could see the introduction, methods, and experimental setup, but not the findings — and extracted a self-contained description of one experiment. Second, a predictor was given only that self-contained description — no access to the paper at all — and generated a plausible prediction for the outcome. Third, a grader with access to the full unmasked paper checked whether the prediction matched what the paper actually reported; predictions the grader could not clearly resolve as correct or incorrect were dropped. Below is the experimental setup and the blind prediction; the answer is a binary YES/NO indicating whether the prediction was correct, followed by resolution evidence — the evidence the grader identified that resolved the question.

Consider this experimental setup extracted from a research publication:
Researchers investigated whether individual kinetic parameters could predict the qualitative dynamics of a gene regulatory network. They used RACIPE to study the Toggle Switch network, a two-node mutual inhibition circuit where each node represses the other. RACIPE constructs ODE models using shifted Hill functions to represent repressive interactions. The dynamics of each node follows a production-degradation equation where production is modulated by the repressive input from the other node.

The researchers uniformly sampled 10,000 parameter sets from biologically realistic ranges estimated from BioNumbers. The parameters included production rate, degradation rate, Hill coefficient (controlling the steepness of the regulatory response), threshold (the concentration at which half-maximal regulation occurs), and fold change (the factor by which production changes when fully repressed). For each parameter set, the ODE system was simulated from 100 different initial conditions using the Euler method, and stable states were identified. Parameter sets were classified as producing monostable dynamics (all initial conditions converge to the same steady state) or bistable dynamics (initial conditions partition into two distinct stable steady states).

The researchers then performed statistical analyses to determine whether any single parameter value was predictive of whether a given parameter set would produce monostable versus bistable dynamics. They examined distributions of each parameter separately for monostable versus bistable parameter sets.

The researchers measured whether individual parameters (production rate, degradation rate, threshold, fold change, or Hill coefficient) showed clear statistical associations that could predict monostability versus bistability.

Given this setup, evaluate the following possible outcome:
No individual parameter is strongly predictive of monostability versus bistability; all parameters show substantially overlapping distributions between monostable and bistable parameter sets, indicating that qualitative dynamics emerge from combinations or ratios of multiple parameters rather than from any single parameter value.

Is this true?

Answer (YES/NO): YES